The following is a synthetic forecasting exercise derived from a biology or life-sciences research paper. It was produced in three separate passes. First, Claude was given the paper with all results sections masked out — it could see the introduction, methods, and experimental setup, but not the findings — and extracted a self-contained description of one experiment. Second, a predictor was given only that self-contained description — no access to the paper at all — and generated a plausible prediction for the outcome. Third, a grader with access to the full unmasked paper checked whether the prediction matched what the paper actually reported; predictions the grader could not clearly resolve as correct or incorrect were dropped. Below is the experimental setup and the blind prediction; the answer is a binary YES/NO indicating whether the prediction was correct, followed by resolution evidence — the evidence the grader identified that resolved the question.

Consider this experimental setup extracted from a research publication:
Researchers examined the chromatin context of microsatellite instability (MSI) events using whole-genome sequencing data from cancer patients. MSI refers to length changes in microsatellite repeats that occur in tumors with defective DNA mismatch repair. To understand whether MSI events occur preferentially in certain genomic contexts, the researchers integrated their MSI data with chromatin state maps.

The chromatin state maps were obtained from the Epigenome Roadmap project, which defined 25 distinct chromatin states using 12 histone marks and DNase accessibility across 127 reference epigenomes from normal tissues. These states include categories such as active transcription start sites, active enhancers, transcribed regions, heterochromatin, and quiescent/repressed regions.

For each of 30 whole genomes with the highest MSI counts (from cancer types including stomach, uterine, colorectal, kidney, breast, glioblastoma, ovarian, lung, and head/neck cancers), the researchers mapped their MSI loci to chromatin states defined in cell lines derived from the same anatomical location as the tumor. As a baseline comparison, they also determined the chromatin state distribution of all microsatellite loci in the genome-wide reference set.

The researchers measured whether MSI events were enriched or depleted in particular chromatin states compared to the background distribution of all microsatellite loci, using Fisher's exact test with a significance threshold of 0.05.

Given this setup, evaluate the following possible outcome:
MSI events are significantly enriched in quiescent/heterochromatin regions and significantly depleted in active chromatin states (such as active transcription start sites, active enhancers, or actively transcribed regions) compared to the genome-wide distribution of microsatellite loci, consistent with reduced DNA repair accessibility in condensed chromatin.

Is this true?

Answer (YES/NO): NO